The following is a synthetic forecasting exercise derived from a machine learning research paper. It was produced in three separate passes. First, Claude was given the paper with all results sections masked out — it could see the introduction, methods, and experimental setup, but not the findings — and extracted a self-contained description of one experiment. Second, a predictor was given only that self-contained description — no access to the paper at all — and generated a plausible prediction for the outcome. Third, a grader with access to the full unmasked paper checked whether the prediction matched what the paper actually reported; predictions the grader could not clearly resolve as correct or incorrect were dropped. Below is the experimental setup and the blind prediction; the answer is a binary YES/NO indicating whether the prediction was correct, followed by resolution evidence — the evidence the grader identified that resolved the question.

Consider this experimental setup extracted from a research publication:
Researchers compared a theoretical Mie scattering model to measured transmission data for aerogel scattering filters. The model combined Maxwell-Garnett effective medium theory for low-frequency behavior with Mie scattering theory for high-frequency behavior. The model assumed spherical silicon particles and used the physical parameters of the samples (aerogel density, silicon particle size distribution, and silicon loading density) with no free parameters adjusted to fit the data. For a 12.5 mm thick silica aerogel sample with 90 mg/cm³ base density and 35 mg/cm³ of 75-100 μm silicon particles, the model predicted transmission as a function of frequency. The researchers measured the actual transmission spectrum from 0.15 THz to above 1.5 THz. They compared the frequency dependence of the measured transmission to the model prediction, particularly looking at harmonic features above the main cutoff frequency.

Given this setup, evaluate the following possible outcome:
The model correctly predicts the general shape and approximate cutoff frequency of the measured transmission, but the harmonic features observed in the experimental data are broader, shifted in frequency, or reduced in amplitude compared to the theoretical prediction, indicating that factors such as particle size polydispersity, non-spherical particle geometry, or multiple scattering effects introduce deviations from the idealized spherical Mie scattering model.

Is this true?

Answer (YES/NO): NO